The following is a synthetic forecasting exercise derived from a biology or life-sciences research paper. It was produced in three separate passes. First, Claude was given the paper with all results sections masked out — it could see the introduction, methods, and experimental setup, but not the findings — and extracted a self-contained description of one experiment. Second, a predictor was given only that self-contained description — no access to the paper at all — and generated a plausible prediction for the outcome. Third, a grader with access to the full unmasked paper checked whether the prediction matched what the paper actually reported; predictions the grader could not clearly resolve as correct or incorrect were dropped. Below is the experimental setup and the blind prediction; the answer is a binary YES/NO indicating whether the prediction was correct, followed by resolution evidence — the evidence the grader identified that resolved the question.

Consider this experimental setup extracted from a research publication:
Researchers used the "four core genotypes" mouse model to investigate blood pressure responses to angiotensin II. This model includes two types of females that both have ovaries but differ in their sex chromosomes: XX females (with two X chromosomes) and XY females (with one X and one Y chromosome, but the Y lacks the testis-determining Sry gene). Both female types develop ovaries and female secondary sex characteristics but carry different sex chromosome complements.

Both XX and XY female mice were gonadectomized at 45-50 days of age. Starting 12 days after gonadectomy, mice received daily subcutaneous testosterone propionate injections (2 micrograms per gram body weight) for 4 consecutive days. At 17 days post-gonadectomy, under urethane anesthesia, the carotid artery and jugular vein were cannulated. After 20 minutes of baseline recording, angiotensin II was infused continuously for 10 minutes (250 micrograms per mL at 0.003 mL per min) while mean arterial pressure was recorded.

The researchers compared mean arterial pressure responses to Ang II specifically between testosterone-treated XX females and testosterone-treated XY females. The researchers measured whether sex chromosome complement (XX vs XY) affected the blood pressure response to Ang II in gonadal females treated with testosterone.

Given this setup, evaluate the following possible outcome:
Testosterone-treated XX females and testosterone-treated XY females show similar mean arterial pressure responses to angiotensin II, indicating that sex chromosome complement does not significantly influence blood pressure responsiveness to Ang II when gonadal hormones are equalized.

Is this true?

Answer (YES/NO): YES